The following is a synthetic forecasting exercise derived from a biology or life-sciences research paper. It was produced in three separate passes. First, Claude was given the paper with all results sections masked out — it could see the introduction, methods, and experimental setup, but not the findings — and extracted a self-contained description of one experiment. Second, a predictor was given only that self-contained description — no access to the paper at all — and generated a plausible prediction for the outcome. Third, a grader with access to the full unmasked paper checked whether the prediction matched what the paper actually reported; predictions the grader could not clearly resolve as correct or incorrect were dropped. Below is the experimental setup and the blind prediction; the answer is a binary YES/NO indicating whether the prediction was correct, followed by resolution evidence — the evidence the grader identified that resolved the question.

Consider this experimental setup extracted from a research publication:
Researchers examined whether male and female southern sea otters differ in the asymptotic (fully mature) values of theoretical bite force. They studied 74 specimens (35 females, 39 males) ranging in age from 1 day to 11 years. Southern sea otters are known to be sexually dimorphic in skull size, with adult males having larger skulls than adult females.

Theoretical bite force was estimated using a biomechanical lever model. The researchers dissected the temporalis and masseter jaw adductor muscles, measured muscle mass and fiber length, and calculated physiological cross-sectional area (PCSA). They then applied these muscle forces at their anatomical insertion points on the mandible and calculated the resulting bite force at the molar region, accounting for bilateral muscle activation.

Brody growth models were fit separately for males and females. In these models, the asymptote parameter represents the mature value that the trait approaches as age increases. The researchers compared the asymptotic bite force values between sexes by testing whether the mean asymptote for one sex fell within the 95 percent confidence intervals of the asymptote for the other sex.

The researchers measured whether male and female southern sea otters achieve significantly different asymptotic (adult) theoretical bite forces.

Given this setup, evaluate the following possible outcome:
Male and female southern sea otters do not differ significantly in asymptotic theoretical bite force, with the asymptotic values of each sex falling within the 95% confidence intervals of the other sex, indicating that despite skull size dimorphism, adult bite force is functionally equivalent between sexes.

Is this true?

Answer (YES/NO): NO